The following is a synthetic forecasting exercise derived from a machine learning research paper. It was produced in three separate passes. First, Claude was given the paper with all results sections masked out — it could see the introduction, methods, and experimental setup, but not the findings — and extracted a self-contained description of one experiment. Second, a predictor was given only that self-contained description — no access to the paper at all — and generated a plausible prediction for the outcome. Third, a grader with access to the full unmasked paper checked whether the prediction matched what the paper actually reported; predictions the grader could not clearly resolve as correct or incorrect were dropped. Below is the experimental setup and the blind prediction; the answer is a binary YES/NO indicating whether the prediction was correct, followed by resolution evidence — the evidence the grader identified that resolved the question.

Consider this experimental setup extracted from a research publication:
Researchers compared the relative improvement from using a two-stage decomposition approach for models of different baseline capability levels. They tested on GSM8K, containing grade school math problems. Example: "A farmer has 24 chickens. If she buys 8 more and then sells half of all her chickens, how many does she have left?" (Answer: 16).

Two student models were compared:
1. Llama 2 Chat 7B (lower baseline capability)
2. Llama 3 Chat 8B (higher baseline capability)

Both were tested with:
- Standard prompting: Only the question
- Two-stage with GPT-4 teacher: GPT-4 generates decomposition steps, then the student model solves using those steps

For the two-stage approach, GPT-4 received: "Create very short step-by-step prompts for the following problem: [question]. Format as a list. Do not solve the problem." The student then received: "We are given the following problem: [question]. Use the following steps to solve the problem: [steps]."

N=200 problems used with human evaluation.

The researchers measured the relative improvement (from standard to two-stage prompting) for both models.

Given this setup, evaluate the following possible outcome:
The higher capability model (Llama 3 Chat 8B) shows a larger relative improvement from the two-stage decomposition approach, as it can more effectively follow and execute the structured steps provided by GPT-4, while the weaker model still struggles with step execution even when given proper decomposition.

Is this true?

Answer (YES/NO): NO